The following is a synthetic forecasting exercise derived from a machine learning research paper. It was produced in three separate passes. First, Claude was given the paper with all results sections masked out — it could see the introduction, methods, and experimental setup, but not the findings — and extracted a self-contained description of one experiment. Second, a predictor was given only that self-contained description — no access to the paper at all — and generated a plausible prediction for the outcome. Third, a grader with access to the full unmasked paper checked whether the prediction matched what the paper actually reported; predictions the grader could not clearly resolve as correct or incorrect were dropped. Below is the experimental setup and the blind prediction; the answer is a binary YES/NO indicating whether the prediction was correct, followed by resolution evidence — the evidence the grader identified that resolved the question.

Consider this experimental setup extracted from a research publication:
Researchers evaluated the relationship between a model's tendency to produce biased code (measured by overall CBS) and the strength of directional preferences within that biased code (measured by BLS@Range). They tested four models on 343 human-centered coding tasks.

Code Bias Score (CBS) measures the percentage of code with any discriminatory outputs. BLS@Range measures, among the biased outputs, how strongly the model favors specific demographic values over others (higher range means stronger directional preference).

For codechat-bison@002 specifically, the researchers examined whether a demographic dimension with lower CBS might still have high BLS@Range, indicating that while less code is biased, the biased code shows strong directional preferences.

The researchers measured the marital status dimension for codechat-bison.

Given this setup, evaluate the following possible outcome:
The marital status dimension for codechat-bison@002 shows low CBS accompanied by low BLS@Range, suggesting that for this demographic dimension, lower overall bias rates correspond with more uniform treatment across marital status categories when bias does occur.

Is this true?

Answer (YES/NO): NO